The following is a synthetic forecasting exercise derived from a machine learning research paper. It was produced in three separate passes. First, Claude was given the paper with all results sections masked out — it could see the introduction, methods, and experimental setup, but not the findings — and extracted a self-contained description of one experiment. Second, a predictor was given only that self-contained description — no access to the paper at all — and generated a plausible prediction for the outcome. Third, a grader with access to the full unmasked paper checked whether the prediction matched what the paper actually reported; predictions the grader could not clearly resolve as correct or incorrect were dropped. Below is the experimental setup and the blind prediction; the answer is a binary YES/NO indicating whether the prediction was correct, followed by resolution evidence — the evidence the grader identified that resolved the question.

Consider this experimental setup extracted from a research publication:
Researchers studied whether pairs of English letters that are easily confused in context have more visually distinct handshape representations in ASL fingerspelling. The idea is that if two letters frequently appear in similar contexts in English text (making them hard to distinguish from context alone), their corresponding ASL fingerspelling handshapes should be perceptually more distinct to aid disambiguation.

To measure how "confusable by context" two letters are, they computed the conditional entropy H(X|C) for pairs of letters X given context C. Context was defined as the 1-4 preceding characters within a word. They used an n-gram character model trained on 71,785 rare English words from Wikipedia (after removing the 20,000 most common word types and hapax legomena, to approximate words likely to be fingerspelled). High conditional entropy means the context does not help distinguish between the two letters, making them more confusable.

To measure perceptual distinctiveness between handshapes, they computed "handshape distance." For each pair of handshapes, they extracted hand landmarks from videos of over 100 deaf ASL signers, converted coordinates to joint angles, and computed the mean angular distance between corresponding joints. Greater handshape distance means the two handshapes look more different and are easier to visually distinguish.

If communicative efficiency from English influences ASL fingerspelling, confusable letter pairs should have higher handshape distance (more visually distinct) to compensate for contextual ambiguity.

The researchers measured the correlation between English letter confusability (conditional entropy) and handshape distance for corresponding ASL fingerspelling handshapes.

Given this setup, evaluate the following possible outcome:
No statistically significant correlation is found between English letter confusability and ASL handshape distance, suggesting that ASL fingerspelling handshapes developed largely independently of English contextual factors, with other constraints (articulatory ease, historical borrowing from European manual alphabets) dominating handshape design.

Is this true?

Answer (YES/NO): NO